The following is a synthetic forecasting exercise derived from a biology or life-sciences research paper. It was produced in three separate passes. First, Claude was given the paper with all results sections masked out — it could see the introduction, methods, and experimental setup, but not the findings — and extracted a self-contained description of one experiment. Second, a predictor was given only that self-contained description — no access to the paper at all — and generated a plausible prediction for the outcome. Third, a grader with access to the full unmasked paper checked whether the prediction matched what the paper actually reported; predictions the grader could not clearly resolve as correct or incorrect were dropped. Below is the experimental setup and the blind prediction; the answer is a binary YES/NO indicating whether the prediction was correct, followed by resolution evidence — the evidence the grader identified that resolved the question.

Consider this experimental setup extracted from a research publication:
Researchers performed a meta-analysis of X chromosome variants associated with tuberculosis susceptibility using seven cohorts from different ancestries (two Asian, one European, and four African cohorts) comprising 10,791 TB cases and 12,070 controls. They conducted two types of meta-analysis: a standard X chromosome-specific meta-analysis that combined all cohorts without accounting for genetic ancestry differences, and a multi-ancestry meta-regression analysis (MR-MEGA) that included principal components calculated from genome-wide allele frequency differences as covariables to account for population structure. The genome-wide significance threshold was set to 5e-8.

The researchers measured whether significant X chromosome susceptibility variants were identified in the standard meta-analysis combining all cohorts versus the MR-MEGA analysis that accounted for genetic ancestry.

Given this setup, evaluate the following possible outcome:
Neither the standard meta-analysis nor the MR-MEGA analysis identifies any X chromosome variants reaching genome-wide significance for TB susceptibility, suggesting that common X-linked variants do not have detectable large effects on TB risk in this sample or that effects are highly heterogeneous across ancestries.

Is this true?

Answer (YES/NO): NO